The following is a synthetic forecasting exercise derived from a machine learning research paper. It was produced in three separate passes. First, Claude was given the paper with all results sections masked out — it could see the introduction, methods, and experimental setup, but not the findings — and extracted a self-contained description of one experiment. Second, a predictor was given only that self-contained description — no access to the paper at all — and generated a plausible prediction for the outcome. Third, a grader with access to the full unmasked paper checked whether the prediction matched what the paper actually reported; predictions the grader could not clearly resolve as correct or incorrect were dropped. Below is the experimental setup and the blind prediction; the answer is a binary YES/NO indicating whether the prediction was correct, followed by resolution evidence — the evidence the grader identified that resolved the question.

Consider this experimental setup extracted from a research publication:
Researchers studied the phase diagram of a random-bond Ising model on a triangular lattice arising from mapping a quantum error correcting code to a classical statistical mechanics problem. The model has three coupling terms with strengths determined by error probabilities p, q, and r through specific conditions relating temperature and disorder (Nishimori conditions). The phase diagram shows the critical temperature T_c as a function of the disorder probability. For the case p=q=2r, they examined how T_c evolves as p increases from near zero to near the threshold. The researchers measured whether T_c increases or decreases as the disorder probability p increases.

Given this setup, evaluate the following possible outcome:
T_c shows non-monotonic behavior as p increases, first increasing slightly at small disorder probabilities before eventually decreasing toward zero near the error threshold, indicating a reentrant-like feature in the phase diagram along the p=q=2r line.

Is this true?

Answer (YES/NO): NO